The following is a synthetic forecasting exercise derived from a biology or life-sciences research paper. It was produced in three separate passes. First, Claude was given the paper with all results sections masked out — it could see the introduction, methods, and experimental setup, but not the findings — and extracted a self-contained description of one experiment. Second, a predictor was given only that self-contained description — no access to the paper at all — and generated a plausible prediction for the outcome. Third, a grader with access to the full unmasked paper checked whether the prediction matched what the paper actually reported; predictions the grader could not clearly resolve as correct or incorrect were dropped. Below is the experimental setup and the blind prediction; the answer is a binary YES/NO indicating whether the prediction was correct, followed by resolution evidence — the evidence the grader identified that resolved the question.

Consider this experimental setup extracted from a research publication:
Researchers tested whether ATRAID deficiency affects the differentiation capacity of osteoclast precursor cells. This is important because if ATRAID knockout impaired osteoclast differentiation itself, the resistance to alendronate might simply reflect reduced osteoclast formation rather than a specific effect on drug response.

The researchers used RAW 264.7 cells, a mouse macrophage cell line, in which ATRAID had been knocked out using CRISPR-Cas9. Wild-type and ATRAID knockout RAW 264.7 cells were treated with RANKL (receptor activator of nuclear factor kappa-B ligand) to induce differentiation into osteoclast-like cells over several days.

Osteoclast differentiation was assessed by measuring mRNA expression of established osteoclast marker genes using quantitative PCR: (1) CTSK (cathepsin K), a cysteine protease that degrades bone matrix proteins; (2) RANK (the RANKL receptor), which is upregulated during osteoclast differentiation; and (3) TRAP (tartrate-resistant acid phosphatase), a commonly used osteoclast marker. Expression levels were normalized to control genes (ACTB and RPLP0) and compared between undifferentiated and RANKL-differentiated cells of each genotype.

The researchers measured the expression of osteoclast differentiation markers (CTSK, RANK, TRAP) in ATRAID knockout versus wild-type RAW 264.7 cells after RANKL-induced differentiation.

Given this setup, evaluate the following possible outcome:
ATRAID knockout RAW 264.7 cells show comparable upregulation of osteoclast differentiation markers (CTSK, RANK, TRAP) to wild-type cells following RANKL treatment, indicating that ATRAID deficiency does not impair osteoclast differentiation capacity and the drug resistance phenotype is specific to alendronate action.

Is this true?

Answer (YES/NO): YES